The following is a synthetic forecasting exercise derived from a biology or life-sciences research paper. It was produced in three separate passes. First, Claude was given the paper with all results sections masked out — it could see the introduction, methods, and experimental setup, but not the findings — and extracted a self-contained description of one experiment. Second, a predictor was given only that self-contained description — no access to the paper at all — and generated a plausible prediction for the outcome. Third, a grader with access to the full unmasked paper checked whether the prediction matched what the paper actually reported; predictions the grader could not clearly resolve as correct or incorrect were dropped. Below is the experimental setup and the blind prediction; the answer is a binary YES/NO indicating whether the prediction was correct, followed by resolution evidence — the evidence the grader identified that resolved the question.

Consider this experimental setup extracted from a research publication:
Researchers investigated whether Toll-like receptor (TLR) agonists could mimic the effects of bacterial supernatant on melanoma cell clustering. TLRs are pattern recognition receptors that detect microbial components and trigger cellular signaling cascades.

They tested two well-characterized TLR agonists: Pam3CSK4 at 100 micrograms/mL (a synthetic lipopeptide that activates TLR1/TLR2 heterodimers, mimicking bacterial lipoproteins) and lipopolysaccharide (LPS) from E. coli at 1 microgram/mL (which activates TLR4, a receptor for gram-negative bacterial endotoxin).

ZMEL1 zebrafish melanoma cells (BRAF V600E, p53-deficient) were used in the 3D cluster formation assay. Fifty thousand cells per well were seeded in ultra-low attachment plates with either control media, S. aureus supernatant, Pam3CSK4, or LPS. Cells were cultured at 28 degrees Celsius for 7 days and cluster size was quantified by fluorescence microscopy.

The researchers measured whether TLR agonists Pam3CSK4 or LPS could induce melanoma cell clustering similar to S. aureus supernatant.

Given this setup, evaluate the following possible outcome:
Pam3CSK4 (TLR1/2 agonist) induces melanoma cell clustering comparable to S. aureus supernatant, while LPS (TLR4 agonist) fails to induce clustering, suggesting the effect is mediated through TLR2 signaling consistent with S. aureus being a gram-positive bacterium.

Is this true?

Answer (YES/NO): NO